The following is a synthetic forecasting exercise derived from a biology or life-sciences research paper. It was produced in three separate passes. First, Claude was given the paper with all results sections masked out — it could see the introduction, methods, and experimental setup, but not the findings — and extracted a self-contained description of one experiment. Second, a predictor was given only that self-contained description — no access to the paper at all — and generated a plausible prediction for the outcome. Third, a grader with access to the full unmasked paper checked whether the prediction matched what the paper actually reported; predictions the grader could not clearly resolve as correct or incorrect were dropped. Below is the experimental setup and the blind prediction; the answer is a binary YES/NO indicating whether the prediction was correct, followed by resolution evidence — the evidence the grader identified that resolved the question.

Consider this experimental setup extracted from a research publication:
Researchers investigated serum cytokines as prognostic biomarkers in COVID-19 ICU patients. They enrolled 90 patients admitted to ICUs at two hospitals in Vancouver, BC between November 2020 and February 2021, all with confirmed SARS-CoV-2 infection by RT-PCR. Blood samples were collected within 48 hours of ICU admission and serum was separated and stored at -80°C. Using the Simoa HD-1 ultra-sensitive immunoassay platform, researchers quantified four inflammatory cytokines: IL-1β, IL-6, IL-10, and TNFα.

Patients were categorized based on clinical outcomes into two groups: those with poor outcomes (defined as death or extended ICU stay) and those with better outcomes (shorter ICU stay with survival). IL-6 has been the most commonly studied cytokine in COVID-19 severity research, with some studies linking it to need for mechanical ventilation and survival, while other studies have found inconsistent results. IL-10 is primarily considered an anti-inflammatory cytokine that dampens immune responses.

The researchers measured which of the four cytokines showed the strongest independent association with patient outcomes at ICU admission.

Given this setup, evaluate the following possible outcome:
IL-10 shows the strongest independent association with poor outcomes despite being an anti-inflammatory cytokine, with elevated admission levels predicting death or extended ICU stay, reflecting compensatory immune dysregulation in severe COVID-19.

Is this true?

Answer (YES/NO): YES